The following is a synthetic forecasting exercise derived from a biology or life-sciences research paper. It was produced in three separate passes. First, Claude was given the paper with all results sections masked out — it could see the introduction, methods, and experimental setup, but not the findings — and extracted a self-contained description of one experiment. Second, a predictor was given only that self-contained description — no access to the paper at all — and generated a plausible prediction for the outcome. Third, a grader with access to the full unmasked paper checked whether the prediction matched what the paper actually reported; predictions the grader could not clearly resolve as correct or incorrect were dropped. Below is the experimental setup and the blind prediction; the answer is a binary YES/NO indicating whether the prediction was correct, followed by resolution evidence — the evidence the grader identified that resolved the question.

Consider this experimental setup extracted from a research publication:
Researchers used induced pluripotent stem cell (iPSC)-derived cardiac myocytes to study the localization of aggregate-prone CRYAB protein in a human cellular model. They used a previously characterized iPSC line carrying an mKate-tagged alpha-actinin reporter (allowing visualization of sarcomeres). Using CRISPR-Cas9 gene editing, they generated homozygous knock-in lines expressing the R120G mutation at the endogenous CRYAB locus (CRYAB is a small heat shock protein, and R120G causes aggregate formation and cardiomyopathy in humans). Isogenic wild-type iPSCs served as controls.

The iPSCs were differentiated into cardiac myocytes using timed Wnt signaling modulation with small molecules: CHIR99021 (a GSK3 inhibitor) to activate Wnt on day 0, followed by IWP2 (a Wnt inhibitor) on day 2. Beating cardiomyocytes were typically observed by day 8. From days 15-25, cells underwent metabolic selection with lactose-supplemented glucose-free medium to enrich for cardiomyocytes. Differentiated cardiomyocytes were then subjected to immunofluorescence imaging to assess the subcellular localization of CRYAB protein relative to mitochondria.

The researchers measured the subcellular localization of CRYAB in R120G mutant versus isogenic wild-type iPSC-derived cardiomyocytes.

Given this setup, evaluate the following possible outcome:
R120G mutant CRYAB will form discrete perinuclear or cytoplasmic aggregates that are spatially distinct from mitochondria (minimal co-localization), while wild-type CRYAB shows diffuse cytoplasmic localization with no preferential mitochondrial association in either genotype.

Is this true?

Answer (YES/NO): NO